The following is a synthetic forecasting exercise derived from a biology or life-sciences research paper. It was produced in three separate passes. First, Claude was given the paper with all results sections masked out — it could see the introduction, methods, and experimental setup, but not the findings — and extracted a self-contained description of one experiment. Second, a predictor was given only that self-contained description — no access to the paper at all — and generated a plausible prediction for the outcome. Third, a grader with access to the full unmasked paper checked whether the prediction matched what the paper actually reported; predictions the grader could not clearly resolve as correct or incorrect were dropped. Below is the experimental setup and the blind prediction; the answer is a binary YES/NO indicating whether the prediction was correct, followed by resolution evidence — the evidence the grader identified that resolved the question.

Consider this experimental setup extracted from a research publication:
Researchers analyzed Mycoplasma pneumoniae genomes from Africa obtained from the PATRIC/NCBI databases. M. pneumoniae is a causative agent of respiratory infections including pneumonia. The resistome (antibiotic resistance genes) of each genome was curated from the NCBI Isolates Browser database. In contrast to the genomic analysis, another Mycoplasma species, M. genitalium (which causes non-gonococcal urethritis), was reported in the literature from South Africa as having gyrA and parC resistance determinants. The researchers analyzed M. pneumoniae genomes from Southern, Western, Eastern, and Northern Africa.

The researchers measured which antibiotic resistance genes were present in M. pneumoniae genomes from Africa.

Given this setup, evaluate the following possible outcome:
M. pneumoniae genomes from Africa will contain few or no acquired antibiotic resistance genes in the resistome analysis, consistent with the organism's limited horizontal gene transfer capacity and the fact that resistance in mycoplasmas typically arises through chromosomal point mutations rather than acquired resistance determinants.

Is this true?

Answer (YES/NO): YES